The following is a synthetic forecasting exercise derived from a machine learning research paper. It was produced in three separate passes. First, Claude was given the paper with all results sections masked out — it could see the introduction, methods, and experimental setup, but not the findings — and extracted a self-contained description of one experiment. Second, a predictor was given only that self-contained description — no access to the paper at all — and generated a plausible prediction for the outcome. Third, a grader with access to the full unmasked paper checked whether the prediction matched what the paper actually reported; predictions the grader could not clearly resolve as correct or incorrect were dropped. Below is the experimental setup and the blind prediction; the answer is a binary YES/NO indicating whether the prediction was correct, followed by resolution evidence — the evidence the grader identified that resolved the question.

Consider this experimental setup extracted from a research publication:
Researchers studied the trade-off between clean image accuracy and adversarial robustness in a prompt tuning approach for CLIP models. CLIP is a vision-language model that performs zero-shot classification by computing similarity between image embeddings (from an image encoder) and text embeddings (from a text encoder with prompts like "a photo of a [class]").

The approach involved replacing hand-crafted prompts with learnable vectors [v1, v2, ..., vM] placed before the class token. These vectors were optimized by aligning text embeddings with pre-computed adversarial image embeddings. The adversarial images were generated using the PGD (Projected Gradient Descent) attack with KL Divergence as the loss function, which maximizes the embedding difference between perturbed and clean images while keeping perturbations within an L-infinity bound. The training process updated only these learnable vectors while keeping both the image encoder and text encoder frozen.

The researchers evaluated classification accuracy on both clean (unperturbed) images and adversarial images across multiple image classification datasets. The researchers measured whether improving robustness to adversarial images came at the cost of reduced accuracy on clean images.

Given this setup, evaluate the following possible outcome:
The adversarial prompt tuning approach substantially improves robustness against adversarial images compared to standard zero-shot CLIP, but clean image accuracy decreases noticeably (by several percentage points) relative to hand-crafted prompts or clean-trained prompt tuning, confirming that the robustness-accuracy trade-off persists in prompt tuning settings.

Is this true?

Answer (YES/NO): NO